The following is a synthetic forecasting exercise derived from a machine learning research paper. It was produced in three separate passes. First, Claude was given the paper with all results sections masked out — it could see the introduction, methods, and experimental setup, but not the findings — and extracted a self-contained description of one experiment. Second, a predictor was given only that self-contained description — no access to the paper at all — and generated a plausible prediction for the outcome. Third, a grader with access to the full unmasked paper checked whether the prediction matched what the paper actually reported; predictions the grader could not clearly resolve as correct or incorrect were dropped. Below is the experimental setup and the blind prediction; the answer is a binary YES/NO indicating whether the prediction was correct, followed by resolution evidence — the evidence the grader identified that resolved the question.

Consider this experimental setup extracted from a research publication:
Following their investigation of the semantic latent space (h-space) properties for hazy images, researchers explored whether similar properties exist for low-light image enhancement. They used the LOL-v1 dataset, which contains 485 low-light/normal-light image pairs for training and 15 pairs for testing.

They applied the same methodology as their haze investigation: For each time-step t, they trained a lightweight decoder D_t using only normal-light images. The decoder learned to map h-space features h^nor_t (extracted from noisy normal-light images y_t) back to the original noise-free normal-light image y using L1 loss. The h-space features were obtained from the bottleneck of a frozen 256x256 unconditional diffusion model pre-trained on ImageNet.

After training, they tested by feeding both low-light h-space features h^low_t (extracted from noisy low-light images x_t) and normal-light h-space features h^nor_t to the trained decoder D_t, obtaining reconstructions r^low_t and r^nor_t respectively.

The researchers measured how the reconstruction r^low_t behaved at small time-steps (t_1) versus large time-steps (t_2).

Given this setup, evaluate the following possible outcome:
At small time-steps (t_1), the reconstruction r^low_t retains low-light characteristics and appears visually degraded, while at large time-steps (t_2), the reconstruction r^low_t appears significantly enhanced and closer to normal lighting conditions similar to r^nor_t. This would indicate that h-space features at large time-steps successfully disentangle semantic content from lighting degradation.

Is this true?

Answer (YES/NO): NO